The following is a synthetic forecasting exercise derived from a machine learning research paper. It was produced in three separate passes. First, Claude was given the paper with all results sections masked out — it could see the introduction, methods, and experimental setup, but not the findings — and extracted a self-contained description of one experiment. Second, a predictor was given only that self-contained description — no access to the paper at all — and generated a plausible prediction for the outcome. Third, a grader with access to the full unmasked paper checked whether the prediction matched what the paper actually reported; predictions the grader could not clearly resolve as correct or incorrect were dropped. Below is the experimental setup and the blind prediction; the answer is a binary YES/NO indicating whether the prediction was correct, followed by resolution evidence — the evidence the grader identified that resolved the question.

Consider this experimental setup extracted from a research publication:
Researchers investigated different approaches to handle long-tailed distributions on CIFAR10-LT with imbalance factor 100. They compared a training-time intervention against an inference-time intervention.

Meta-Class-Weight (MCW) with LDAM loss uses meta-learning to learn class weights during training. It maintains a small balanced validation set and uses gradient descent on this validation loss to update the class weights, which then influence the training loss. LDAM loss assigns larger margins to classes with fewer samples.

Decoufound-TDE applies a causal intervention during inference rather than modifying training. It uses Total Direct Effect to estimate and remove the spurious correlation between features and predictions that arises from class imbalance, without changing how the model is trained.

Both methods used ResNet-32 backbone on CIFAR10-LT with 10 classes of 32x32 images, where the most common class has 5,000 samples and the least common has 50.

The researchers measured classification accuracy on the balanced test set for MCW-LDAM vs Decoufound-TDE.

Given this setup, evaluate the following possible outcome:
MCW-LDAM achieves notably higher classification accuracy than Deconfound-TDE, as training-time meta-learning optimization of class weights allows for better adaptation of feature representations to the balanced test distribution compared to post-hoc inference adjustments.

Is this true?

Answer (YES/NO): NO